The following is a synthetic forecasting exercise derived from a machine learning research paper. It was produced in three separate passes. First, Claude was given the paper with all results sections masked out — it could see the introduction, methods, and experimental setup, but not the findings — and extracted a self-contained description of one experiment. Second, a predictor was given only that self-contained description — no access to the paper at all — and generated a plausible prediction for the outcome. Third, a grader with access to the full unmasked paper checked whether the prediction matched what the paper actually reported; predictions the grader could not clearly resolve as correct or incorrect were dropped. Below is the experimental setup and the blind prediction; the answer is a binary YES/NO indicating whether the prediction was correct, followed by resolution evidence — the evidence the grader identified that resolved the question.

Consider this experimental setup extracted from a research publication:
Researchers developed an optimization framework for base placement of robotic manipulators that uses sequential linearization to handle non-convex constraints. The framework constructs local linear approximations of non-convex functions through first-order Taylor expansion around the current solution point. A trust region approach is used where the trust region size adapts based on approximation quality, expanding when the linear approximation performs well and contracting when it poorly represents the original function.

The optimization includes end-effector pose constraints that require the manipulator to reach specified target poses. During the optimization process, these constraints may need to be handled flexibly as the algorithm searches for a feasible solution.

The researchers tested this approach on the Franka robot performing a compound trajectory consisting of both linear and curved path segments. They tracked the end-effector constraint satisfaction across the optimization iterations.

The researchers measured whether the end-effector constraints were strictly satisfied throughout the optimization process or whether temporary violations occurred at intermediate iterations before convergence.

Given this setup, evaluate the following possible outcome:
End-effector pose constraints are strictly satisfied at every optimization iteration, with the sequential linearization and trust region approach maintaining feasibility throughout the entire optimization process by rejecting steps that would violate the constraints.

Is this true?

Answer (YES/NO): NO